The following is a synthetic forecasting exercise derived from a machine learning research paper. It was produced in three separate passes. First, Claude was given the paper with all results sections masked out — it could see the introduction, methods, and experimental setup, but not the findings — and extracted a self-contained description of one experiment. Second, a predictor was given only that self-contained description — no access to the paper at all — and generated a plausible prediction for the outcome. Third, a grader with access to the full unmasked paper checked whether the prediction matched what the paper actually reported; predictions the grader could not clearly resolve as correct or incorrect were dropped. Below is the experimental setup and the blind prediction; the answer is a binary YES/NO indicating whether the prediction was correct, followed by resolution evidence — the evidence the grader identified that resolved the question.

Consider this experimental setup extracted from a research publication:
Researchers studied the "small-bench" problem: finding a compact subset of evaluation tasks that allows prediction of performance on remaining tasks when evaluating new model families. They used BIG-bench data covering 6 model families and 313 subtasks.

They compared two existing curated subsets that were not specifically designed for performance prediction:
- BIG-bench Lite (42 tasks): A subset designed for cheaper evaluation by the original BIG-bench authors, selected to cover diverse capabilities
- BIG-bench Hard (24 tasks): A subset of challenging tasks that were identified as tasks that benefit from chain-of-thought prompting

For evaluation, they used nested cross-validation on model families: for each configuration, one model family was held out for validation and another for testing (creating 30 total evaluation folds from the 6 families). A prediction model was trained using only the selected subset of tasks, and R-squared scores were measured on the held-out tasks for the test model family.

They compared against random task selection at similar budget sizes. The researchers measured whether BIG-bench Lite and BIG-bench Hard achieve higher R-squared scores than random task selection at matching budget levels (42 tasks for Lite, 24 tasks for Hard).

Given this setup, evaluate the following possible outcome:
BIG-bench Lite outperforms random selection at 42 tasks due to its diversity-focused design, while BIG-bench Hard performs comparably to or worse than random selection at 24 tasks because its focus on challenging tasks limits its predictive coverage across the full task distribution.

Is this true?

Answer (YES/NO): NO